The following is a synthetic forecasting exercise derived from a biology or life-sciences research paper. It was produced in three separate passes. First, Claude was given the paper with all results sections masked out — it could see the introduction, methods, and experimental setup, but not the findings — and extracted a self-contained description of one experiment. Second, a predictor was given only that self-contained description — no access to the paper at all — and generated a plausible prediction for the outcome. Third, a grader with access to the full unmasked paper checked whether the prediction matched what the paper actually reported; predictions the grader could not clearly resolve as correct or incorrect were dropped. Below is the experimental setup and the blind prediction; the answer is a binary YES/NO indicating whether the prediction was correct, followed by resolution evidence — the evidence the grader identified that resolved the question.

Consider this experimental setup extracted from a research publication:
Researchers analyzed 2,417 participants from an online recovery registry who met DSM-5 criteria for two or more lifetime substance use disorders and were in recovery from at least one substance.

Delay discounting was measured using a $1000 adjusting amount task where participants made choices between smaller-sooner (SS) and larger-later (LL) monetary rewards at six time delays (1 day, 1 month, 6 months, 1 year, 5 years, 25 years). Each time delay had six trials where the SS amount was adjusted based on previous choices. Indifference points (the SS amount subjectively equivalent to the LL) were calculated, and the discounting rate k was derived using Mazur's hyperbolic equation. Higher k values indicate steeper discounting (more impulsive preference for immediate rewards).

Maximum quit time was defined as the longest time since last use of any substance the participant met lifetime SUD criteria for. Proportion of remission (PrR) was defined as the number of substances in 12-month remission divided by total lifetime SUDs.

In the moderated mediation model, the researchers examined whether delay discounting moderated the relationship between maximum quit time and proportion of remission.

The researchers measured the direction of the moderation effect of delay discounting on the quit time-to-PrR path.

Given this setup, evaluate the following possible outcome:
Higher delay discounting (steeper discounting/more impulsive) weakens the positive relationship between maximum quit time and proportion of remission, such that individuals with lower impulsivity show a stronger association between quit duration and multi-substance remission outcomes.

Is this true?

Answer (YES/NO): YES